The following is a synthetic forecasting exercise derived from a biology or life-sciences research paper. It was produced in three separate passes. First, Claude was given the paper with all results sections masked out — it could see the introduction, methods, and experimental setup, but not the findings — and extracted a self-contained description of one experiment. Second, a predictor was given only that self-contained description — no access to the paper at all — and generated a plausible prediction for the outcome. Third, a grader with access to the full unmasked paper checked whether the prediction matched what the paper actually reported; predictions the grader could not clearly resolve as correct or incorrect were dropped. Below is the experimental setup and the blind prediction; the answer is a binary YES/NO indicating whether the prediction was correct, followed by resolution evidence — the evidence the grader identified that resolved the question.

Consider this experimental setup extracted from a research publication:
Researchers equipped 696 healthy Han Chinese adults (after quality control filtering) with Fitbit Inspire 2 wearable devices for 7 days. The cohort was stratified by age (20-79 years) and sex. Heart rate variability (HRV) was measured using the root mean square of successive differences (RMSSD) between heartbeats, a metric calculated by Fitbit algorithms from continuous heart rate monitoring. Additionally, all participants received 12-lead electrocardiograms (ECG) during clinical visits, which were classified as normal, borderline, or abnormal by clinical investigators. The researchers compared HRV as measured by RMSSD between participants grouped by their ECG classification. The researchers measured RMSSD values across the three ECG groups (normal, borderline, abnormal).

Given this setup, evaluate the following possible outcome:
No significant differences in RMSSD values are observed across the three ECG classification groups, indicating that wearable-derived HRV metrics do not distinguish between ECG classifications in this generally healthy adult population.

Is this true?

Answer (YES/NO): NO